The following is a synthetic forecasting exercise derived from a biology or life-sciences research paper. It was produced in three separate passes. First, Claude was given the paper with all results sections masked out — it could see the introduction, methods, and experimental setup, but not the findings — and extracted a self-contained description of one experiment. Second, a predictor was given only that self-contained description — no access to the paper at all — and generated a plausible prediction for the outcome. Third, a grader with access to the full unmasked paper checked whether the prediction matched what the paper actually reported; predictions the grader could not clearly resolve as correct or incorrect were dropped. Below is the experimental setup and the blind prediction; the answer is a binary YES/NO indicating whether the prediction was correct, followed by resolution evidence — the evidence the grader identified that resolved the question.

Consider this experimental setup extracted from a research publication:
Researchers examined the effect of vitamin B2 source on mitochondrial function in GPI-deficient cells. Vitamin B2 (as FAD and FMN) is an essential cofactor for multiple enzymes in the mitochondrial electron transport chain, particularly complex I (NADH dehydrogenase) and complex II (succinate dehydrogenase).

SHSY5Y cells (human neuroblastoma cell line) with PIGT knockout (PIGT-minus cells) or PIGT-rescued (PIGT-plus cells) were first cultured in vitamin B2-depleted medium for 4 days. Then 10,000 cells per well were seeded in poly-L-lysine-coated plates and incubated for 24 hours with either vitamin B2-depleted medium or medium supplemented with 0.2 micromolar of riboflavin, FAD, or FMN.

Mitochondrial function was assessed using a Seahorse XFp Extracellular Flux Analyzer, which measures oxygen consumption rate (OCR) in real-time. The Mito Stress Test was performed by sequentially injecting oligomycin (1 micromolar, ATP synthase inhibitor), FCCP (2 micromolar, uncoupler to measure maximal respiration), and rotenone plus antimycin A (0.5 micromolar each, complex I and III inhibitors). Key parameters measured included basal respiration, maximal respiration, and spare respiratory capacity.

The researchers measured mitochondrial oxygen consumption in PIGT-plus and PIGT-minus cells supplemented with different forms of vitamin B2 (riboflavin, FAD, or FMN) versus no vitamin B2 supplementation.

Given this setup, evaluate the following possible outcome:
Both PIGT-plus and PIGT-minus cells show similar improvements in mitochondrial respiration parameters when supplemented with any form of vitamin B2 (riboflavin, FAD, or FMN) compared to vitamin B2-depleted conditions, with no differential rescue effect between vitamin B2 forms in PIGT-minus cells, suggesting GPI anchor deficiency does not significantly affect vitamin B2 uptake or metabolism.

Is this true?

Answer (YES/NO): NO